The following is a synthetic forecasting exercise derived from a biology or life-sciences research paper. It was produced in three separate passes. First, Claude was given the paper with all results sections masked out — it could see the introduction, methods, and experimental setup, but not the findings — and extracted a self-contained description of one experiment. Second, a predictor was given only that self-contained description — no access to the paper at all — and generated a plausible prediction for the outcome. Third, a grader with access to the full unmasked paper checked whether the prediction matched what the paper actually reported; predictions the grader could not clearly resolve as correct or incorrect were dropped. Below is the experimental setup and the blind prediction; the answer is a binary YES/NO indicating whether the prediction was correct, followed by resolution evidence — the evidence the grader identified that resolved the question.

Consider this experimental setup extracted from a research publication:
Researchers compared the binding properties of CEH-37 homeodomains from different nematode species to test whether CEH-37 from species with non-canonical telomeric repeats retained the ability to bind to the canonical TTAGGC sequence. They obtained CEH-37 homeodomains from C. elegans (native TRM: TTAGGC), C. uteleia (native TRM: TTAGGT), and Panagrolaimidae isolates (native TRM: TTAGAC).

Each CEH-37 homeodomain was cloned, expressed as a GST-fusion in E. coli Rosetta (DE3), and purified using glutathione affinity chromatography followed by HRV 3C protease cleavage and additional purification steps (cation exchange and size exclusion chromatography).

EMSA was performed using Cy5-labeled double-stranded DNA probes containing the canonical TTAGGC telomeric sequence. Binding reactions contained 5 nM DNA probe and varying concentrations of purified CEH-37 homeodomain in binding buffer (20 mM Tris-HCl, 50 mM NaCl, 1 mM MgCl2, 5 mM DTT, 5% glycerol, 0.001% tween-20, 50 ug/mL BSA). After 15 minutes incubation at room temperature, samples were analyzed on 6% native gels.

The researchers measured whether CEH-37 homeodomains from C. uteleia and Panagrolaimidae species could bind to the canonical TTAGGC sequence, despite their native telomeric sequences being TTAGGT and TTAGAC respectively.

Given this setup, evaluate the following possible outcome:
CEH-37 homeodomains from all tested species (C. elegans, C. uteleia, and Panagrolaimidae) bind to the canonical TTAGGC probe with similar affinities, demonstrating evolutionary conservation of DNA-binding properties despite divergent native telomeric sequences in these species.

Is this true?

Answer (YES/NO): YES